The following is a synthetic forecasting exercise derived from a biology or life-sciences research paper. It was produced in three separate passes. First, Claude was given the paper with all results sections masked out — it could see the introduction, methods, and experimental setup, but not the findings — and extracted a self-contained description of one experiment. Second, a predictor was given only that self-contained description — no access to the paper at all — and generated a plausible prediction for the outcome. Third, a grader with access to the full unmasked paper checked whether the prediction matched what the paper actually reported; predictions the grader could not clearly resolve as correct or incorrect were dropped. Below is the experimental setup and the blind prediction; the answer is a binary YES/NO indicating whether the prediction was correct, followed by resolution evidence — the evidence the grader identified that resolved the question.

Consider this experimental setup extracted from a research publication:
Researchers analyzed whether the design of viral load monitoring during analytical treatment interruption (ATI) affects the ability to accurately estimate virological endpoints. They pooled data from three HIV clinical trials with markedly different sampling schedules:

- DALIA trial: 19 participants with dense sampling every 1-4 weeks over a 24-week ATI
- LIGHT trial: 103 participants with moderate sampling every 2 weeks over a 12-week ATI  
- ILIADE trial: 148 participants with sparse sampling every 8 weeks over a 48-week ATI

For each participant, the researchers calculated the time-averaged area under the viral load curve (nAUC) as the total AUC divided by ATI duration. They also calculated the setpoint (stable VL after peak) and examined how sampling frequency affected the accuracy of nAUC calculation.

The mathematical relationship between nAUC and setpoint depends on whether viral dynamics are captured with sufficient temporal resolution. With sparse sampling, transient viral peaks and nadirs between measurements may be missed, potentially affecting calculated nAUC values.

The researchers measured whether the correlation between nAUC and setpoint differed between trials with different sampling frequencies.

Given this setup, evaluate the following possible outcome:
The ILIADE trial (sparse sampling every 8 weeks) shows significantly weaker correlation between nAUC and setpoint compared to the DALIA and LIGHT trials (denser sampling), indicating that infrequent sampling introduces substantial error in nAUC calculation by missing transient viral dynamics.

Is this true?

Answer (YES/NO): NO